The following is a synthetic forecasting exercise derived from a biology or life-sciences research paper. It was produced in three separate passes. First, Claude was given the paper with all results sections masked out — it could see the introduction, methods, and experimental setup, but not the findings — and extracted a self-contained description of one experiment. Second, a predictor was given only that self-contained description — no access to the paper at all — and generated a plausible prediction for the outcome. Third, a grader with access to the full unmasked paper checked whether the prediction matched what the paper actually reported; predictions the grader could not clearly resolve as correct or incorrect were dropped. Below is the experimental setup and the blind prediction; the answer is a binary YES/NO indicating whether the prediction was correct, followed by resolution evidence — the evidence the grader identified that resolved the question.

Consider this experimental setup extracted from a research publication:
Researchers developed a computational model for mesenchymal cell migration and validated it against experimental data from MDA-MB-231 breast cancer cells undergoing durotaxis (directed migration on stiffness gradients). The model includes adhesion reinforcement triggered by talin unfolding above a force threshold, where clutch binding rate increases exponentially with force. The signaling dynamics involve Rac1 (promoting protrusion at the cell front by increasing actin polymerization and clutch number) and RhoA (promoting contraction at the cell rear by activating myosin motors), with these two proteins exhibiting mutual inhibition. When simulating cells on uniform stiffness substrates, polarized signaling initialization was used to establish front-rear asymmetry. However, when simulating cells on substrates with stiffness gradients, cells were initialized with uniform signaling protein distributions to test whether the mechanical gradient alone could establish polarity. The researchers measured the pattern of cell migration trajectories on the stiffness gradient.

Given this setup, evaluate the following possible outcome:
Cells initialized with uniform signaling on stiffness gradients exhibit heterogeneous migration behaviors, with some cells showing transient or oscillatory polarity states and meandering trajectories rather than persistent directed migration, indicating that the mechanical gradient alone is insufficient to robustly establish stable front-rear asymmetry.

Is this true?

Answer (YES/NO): NO